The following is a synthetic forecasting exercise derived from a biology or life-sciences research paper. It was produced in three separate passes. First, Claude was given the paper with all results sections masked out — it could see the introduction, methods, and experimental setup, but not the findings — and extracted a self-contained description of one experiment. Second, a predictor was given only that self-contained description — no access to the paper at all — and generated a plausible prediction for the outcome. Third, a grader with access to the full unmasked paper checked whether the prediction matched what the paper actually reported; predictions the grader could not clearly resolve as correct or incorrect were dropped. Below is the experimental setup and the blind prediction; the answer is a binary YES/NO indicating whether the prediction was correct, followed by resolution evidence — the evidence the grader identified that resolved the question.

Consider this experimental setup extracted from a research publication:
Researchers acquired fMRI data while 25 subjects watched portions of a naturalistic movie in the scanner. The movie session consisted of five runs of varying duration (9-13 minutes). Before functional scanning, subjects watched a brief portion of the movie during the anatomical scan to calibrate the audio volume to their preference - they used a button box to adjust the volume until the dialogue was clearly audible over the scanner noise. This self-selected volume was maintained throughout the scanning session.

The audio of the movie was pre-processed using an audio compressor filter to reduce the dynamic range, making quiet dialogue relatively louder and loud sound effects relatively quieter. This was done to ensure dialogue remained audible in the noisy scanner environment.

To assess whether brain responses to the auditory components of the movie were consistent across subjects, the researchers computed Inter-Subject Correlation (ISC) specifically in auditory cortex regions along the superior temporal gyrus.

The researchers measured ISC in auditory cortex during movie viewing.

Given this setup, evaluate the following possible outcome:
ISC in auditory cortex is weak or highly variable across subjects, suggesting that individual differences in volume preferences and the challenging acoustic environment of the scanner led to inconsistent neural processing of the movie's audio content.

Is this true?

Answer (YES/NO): NO